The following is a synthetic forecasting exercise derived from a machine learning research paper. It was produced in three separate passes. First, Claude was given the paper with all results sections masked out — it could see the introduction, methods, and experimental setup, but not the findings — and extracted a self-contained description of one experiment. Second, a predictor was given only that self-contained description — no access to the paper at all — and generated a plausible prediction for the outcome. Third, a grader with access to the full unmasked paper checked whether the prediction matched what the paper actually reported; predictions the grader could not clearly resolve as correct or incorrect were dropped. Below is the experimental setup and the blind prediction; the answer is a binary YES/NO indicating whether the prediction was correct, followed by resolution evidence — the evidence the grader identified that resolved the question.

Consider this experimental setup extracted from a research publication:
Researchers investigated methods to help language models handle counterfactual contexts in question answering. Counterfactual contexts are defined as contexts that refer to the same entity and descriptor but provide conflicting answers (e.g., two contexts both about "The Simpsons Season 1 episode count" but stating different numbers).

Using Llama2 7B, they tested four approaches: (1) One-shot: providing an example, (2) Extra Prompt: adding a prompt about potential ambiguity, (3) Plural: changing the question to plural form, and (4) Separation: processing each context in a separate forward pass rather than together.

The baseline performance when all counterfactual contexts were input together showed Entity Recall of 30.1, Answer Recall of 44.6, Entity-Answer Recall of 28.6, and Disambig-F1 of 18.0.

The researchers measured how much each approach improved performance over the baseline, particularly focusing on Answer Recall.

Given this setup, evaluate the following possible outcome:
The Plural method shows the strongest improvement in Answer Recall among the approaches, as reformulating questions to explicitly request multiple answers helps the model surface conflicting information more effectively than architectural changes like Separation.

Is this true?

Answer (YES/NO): NO